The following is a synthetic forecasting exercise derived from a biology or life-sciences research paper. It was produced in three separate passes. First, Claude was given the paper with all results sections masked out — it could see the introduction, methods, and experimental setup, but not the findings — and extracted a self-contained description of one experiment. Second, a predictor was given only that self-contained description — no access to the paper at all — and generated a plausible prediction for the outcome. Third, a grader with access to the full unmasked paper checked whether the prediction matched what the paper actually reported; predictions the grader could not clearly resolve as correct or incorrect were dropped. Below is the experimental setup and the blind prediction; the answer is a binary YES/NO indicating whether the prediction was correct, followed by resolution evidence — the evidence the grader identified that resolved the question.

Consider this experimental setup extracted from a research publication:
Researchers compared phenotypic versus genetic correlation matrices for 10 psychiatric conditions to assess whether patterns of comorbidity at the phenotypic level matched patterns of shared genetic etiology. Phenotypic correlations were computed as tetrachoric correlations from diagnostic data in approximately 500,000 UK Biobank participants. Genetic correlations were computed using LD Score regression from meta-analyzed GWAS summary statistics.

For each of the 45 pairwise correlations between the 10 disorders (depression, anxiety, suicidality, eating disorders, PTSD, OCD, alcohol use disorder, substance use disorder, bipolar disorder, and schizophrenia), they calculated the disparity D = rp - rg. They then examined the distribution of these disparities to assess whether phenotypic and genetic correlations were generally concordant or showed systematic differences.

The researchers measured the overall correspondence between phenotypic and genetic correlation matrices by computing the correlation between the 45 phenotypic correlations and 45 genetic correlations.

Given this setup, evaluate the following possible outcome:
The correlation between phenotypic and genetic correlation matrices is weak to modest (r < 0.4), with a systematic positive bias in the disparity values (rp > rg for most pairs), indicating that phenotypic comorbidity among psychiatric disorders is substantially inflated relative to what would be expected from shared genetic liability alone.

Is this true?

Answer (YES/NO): NO